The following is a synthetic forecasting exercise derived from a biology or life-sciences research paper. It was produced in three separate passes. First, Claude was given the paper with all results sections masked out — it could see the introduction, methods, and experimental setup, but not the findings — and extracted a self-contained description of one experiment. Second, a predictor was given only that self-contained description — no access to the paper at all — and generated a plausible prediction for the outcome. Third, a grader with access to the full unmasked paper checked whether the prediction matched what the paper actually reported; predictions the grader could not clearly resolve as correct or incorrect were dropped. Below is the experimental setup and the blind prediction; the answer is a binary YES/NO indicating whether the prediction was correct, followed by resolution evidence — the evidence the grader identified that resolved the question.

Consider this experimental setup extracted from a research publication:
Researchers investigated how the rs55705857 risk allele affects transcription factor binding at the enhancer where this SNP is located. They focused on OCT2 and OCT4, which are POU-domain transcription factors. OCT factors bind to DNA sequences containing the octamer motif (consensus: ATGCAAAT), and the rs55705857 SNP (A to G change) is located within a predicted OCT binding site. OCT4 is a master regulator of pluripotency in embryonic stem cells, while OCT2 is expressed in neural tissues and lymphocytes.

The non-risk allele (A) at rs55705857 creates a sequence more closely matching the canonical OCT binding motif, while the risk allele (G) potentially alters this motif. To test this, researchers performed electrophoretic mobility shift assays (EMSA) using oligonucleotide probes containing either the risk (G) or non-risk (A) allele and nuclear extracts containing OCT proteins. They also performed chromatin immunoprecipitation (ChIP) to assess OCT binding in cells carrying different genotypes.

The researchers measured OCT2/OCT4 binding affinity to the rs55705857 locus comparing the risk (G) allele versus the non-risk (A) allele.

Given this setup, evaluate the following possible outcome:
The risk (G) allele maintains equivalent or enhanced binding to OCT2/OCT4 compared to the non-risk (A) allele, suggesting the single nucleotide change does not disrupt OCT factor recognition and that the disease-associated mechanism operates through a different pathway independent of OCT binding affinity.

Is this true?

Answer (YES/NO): NO